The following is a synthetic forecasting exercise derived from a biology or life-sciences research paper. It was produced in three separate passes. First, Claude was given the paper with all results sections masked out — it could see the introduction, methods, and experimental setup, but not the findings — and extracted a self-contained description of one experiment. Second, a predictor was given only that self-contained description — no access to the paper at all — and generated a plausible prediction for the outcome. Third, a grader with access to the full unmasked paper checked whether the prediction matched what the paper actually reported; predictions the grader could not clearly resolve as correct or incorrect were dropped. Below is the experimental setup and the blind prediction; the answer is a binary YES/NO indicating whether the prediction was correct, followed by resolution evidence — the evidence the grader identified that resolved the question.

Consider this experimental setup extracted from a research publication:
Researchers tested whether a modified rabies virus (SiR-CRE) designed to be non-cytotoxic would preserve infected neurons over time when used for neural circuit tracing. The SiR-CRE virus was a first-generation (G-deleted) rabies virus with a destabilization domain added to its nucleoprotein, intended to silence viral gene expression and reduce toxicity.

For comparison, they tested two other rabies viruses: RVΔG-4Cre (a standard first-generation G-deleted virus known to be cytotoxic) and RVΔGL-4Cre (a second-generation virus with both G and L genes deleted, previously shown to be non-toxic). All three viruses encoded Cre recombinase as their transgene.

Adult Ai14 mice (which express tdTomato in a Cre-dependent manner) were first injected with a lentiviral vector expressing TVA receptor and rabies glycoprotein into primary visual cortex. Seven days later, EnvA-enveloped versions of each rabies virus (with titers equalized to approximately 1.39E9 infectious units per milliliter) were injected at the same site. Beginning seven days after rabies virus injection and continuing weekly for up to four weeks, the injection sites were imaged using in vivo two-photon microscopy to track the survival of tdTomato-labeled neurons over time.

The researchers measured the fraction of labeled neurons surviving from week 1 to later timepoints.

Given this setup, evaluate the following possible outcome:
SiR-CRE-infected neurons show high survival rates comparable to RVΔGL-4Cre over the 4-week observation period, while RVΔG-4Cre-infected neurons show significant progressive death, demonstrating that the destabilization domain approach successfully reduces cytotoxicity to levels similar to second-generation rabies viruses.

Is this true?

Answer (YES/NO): NO